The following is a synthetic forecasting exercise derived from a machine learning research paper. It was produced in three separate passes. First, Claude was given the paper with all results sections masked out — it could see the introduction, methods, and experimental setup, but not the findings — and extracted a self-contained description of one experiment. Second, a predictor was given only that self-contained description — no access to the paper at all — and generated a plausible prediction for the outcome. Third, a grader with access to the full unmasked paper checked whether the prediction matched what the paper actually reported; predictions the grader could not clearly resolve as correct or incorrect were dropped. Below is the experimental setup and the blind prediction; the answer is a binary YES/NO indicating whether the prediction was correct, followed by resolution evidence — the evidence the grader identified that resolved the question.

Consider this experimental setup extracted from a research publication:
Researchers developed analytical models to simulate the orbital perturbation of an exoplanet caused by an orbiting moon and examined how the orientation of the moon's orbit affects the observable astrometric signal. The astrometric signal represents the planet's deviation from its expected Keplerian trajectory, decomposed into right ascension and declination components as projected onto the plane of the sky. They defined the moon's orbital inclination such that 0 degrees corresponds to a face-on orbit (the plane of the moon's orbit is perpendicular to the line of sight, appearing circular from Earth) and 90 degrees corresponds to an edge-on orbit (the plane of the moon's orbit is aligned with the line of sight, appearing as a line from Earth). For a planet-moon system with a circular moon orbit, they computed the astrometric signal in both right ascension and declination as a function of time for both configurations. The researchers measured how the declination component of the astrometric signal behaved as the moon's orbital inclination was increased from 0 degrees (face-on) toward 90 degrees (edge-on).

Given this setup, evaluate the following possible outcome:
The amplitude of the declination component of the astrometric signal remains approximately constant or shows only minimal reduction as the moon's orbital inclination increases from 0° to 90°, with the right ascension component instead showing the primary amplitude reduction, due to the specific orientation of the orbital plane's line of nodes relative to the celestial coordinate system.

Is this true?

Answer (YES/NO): NO